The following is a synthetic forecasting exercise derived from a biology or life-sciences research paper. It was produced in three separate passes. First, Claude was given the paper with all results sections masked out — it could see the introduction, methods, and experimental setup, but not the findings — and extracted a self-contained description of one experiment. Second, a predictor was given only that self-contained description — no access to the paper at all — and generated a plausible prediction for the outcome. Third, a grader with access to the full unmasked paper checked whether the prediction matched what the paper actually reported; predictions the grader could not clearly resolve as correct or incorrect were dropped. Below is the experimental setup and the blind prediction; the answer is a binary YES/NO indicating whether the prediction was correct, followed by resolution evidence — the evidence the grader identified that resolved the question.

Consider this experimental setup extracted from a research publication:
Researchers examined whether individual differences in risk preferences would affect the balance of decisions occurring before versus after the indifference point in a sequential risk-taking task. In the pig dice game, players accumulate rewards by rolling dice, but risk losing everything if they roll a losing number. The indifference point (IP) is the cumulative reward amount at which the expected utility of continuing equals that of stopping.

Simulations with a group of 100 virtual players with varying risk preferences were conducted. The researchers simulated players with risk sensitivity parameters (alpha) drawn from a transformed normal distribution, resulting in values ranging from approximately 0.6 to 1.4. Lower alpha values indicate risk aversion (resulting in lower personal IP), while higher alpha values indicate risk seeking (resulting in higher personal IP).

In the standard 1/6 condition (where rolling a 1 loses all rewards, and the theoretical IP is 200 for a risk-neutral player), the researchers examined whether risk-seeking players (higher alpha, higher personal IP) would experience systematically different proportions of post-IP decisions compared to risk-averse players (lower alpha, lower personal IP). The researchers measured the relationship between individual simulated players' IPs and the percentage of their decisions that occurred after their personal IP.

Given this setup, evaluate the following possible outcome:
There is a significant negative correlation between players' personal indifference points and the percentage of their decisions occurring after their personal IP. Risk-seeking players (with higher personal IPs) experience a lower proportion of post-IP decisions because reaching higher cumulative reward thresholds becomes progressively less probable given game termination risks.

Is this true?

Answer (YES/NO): YES